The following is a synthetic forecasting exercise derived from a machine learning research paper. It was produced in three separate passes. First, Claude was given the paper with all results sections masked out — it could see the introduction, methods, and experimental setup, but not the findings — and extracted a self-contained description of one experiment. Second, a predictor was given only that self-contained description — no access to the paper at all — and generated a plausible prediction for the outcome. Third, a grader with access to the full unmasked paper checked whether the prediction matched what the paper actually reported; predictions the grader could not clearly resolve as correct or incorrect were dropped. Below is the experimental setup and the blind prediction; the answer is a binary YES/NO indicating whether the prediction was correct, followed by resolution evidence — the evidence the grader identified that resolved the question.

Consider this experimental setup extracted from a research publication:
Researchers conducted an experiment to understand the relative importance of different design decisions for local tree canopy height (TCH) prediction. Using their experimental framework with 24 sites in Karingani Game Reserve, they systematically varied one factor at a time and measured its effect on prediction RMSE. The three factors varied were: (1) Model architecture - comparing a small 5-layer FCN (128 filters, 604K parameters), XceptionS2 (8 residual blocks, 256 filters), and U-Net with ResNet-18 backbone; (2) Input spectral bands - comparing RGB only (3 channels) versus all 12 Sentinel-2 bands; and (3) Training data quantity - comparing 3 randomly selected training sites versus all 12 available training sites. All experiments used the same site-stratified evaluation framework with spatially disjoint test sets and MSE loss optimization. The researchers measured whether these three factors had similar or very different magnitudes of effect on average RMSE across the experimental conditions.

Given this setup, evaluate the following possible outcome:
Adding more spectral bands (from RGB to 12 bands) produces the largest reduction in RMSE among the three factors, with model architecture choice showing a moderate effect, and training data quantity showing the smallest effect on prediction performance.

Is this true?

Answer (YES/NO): NO